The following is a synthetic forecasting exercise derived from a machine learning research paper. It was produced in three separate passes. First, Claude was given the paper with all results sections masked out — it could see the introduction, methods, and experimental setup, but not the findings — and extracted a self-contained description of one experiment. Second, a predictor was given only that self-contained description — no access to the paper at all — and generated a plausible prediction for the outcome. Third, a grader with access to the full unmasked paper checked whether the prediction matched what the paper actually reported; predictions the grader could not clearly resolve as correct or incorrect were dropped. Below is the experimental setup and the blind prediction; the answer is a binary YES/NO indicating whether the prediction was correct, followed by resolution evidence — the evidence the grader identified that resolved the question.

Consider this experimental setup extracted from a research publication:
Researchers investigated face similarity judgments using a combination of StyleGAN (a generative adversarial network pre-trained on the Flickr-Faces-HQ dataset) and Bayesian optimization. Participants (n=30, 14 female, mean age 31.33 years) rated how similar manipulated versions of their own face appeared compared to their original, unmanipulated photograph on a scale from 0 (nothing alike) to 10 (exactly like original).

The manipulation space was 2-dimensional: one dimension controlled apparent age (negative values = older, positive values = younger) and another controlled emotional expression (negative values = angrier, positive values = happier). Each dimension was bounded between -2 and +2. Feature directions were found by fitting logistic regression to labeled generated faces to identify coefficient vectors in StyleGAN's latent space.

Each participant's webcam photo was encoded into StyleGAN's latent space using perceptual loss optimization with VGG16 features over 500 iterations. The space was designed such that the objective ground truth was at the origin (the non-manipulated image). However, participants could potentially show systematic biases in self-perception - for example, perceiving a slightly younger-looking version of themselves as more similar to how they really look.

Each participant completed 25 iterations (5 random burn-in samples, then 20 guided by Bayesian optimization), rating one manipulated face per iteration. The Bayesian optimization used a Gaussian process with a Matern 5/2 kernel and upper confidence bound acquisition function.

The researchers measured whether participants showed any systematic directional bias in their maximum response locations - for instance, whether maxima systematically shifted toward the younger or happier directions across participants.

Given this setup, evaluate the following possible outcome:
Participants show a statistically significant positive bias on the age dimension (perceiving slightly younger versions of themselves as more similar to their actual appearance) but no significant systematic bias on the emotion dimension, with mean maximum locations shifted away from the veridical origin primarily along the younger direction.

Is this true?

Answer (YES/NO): NO